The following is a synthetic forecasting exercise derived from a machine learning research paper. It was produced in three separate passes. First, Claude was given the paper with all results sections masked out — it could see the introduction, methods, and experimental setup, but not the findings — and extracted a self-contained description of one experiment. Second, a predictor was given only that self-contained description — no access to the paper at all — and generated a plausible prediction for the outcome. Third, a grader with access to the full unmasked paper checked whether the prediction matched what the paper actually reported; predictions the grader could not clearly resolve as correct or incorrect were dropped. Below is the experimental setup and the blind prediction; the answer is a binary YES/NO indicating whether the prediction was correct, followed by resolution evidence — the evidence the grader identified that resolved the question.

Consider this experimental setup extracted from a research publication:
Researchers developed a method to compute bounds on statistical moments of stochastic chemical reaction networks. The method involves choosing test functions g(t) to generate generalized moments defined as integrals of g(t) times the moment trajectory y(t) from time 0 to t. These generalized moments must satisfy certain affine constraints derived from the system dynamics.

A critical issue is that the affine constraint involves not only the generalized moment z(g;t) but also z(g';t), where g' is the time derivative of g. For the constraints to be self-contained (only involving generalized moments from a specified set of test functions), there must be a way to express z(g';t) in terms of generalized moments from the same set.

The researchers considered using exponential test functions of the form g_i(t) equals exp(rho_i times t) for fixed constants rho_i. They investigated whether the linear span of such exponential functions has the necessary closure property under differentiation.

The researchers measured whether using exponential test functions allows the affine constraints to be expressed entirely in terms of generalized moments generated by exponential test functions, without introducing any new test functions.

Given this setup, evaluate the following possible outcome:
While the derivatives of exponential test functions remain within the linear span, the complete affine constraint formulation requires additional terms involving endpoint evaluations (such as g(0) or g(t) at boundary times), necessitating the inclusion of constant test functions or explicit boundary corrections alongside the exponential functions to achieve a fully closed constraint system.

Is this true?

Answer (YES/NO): NO